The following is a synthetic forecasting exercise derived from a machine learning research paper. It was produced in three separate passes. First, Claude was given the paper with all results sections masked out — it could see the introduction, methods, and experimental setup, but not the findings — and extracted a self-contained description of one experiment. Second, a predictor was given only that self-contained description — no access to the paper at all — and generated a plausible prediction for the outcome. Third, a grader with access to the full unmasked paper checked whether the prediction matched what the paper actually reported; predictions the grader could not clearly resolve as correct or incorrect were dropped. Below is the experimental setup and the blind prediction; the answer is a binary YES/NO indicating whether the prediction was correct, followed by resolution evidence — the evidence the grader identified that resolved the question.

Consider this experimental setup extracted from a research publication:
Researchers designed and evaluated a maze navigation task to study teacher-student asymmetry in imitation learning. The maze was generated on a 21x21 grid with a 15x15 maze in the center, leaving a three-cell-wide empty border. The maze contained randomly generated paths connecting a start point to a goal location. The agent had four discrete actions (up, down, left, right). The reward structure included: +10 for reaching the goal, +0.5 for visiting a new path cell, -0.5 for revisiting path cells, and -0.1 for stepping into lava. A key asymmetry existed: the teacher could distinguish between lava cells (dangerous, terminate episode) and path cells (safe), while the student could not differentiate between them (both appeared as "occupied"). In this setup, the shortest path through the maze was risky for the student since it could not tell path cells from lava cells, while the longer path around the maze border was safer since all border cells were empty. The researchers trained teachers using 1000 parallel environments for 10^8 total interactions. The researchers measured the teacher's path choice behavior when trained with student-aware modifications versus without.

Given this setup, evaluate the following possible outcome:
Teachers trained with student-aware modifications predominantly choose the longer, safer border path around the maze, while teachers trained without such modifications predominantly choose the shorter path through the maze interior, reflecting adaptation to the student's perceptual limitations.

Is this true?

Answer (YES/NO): YES